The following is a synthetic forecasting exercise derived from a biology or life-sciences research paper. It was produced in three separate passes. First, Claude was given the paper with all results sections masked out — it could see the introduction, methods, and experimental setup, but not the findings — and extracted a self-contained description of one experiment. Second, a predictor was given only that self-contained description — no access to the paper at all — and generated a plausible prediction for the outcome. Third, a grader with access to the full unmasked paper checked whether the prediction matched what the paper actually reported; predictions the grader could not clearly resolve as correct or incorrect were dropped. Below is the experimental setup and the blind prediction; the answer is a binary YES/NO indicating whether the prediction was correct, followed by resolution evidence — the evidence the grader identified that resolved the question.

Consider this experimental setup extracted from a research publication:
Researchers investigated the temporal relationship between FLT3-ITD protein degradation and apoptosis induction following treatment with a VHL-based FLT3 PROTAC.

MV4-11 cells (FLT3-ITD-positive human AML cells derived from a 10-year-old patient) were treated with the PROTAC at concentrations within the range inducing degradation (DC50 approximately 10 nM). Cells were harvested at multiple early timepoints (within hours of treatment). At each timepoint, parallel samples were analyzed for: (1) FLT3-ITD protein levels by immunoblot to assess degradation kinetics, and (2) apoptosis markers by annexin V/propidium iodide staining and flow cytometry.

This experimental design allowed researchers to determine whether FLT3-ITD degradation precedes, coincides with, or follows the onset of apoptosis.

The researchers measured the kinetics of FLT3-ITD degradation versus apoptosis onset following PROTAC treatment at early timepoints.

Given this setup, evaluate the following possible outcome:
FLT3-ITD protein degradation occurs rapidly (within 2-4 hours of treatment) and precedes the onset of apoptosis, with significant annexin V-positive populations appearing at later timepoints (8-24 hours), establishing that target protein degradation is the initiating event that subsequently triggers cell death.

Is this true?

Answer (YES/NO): NO